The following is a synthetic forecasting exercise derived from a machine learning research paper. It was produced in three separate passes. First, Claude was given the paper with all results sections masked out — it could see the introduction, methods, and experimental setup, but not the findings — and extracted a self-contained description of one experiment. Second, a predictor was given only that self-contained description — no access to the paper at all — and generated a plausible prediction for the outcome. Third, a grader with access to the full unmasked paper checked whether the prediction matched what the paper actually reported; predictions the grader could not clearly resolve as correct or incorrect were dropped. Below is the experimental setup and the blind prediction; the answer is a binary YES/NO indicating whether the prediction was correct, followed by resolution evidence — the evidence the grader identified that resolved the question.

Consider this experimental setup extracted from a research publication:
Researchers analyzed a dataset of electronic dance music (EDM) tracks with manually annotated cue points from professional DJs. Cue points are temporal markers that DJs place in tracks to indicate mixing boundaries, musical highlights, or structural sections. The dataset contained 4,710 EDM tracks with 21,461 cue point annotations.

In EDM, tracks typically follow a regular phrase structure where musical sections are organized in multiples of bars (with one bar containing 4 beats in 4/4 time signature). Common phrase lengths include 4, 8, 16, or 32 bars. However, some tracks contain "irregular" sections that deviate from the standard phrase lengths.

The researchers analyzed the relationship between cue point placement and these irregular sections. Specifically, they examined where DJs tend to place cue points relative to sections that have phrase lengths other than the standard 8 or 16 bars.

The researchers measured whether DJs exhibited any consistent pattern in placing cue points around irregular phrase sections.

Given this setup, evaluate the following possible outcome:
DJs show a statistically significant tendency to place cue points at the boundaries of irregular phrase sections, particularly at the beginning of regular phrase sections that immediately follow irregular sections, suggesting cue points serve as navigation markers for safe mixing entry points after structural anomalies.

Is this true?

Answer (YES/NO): NO